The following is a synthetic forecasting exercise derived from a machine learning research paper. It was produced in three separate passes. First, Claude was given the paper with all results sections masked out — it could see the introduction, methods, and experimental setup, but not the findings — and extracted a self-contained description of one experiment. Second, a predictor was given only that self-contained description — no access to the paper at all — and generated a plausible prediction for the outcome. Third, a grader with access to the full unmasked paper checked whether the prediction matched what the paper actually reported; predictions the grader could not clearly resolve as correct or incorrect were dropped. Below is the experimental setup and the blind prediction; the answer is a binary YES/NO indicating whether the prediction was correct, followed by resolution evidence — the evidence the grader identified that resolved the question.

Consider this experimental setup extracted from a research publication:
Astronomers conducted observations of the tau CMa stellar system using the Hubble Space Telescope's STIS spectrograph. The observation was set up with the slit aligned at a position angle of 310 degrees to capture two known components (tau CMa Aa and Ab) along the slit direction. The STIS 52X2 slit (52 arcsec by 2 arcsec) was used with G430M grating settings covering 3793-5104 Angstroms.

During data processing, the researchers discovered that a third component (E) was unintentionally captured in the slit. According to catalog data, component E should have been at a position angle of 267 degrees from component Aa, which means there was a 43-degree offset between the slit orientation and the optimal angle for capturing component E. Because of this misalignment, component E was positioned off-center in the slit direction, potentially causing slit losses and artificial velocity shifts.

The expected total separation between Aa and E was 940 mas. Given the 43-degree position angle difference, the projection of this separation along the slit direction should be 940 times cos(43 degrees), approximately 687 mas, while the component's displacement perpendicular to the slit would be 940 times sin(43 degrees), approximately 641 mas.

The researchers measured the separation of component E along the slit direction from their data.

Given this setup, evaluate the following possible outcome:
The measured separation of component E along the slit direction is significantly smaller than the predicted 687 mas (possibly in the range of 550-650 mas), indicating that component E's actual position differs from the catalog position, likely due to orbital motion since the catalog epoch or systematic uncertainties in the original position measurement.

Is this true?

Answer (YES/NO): NO